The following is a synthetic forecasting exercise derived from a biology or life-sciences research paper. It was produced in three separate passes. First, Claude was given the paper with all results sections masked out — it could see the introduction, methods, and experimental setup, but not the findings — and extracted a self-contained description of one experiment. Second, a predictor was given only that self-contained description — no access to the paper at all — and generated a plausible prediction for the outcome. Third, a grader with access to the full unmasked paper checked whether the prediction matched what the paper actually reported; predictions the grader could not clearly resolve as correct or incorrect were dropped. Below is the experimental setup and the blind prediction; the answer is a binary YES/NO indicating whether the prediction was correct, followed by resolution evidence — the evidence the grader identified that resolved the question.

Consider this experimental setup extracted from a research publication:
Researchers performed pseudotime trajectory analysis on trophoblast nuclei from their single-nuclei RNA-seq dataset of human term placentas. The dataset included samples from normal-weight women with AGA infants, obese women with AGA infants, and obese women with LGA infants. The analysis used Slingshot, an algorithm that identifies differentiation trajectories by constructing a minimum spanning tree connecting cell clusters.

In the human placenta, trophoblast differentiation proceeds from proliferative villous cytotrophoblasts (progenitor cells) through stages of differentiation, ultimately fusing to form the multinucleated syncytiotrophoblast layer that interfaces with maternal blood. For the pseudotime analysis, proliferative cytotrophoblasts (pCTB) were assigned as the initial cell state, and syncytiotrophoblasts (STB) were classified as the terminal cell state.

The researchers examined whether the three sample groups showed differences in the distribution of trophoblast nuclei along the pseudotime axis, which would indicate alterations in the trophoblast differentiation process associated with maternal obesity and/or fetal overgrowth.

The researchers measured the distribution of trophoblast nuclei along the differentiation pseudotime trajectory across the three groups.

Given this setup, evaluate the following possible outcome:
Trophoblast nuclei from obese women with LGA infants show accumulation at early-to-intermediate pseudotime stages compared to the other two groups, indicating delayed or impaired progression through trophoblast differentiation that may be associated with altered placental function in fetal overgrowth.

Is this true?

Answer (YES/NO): NO